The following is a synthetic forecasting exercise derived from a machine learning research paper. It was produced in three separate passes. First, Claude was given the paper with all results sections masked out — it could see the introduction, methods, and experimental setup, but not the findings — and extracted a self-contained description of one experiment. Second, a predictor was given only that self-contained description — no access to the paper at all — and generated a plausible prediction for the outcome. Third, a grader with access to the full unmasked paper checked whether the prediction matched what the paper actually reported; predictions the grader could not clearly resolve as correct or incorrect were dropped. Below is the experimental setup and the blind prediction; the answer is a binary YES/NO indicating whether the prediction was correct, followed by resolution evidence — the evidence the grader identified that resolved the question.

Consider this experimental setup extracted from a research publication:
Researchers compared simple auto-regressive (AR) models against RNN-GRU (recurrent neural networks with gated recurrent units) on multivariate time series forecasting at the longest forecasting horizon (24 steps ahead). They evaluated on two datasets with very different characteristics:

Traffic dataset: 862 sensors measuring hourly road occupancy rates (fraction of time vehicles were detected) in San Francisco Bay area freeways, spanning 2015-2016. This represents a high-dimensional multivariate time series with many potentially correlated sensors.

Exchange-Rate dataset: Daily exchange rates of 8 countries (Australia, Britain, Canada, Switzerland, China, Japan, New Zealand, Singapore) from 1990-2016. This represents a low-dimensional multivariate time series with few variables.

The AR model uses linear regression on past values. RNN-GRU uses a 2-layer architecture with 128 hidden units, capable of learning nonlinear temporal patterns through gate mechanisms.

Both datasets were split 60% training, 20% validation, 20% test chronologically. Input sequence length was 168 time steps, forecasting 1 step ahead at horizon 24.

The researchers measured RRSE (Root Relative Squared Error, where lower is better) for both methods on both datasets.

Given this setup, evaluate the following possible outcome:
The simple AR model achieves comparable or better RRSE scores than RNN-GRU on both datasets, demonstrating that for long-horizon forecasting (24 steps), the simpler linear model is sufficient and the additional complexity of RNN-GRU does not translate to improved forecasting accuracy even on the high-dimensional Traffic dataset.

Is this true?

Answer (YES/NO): NO